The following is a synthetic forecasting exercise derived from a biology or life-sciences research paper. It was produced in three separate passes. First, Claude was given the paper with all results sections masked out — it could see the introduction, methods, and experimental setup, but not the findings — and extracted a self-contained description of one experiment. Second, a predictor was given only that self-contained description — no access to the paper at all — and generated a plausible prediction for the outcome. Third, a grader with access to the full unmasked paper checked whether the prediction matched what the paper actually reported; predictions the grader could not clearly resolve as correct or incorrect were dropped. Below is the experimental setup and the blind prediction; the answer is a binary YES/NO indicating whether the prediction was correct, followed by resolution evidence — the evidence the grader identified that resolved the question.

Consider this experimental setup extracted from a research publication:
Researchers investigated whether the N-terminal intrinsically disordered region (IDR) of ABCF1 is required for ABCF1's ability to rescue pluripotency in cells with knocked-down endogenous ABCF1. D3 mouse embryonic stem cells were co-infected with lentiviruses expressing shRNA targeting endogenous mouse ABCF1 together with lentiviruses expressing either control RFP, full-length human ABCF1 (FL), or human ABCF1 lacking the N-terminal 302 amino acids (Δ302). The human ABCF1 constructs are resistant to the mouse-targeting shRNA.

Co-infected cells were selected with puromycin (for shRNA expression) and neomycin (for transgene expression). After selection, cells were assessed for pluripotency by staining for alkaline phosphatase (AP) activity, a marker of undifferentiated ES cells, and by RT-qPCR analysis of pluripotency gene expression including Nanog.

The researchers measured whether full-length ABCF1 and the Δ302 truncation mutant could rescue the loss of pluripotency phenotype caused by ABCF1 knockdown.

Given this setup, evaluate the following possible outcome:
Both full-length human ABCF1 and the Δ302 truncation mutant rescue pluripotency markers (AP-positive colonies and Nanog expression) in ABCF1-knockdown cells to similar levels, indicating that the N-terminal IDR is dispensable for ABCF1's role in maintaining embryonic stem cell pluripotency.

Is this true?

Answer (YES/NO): NO